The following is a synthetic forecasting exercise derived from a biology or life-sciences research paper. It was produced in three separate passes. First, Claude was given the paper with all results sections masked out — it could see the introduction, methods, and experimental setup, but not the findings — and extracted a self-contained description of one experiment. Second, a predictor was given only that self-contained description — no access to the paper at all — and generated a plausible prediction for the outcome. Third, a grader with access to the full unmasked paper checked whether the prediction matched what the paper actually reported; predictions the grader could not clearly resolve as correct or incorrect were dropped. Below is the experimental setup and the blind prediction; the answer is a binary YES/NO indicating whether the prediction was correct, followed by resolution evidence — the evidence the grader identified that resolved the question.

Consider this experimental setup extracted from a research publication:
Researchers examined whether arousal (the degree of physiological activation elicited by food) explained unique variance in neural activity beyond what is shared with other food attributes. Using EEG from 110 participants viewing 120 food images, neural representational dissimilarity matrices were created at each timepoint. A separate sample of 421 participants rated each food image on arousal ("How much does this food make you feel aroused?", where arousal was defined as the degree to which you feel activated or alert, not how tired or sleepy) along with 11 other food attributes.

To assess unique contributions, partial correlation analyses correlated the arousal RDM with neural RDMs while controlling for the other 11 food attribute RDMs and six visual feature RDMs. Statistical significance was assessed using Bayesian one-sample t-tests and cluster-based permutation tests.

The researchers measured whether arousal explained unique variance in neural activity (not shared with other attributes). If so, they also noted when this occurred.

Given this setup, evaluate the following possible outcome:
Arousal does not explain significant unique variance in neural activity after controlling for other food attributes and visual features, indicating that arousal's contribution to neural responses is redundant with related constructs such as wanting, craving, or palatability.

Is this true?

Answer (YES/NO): NO